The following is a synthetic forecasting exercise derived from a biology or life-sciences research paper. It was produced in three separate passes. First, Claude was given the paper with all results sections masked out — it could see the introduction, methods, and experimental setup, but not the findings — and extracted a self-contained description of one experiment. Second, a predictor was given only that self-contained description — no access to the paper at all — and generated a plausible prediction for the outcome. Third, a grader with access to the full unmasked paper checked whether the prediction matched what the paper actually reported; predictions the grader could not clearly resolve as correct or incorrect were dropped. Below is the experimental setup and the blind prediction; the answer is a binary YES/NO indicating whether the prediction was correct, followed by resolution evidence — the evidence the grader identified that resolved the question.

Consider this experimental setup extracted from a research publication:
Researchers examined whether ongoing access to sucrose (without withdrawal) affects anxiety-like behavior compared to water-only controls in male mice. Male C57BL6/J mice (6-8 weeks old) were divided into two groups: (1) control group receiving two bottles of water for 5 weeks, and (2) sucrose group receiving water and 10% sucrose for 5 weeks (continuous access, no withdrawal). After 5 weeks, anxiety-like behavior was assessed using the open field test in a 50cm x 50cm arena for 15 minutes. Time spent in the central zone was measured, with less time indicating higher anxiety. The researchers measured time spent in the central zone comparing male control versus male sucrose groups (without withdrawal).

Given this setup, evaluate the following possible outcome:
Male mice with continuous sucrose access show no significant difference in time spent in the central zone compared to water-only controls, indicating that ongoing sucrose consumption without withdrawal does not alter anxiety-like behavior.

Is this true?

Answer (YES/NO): YES